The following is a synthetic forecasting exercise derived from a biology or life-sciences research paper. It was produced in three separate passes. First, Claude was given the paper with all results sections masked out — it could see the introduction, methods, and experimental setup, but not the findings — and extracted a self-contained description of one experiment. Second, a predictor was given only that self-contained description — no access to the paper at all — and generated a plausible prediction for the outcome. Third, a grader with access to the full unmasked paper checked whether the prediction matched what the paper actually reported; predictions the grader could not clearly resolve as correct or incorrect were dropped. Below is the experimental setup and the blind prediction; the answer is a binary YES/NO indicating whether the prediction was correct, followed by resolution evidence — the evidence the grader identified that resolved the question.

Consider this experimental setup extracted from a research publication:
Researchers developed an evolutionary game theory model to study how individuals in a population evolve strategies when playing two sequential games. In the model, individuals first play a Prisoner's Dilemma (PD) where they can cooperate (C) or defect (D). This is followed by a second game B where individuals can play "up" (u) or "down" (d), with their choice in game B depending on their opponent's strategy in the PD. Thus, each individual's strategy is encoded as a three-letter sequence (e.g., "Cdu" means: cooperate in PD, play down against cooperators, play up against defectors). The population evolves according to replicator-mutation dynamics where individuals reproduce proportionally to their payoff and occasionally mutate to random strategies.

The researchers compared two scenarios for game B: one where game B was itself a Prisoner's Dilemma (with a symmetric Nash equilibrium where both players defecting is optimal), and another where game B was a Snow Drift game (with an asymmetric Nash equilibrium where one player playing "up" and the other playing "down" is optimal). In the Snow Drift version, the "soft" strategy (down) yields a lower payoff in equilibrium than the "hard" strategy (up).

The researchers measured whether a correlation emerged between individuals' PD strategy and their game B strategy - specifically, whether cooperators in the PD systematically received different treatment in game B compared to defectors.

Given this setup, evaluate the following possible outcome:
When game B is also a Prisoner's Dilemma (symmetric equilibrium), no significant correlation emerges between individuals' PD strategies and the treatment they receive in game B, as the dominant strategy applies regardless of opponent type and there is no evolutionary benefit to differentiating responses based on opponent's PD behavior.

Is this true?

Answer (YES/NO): YES